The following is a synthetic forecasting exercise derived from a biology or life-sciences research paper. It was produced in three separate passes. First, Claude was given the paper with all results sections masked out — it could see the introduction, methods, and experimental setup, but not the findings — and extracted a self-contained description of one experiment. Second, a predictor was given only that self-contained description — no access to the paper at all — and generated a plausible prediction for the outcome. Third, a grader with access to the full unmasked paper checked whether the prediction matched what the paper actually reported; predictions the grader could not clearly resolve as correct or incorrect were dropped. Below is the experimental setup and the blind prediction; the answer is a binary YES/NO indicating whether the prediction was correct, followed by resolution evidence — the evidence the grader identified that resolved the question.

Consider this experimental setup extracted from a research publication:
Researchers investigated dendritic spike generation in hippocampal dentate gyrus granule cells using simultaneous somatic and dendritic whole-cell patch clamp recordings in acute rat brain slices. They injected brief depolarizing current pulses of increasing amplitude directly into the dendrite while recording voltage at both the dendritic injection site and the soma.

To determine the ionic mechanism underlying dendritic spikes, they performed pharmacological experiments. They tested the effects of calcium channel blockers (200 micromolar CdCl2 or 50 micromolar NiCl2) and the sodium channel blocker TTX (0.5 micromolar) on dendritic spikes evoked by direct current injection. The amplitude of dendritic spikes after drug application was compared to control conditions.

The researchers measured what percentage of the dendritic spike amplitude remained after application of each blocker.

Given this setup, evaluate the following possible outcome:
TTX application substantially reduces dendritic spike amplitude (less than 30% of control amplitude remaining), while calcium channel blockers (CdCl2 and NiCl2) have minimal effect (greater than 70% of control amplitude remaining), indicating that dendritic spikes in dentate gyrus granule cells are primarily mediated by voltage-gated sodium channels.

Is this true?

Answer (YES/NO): YES